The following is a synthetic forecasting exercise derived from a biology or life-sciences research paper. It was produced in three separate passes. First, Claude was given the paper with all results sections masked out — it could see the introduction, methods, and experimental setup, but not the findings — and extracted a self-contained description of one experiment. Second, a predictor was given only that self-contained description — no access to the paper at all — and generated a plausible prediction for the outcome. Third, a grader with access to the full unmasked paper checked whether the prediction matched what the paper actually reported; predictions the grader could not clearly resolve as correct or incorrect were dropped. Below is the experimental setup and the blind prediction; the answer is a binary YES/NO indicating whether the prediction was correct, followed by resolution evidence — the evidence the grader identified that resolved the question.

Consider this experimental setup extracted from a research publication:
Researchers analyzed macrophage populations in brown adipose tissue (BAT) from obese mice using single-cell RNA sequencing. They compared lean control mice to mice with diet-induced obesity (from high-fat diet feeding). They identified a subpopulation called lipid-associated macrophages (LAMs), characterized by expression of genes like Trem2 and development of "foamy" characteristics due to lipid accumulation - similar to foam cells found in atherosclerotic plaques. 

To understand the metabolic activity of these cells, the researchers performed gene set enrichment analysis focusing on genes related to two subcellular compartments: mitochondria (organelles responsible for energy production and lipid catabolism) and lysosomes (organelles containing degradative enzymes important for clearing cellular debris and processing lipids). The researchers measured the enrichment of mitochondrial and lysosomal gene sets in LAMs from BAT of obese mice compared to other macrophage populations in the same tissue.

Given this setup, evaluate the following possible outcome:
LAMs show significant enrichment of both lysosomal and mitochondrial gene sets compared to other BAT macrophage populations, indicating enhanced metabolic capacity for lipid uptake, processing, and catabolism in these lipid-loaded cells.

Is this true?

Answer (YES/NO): YES